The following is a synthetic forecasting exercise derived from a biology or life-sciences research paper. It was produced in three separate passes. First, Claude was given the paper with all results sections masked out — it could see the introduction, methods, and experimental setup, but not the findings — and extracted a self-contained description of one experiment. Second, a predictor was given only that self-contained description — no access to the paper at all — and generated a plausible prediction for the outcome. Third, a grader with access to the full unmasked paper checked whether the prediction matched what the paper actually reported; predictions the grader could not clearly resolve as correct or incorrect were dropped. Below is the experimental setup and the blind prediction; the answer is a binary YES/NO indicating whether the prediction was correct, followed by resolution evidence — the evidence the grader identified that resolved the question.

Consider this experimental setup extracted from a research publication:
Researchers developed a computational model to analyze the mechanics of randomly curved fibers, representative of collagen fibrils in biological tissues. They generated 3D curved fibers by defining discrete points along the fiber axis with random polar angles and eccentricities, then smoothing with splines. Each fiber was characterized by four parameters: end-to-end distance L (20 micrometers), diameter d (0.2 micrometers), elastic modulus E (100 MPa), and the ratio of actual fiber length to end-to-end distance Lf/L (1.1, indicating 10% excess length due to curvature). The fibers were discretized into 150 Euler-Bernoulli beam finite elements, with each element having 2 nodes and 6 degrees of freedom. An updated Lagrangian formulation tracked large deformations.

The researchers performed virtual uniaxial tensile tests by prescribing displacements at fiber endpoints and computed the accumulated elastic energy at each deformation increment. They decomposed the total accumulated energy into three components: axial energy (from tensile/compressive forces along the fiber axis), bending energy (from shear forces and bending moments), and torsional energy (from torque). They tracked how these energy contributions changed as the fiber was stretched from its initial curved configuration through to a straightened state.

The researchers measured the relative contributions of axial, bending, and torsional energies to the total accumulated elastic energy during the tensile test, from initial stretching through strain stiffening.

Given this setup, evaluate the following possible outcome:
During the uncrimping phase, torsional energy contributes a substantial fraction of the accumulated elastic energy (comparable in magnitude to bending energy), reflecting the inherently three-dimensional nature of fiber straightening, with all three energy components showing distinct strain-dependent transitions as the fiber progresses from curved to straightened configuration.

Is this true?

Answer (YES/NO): NO